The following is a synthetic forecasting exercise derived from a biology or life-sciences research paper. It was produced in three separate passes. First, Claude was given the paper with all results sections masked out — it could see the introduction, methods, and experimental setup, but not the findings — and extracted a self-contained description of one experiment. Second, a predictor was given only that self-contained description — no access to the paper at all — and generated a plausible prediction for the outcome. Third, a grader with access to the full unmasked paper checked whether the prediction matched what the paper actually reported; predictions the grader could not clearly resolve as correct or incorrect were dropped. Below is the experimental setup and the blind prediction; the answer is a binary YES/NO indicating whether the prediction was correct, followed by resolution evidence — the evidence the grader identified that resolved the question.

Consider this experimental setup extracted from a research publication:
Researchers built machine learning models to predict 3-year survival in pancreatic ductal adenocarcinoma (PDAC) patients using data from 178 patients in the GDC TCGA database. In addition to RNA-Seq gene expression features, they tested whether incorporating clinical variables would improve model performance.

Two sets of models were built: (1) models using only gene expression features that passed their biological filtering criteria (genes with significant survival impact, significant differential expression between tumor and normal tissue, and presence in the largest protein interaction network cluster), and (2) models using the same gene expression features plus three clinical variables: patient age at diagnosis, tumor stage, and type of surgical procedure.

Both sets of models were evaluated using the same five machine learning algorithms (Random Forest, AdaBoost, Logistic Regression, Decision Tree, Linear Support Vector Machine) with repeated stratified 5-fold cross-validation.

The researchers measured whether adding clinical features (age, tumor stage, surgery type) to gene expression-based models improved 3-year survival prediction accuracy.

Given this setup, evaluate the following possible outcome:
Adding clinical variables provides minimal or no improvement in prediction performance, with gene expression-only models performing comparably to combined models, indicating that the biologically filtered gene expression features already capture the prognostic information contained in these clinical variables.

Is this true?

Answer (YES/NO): YES